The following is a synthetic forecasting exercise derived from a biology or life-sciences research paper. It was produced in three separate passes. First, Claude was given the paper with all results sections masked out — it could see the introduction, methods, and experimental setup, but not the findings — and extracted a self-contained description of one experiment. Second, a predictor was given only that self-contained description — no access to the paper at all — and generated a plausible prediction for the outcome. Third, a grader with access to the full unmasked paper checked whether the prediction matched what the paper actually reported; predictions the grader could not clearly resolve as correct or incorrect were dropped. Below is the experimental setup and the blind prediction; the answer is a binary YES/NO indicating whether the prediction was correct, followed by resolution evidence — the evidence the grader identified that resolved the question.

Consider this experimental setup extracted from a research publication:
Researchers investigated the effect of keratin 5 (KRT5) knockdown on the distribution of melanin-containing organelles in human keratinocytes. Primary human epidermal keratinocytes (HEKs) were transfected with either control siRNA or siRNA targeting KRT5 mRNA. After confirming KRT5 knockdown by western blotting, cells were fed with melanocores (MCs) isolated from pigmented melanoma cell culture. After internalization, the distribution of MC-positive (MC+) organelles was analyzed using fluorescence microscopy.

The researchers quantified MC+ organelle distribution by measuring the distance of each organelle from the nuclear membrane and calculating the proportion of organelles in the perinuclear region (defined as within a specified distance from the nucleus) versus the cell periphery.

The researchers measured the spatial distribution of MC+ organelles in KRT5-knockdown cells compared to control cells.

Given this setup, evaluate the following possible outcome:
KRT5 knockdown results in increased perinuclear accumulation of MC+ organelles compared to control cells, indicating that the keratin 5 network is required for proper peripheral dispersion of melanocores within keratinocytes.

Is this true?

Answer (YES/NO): NO